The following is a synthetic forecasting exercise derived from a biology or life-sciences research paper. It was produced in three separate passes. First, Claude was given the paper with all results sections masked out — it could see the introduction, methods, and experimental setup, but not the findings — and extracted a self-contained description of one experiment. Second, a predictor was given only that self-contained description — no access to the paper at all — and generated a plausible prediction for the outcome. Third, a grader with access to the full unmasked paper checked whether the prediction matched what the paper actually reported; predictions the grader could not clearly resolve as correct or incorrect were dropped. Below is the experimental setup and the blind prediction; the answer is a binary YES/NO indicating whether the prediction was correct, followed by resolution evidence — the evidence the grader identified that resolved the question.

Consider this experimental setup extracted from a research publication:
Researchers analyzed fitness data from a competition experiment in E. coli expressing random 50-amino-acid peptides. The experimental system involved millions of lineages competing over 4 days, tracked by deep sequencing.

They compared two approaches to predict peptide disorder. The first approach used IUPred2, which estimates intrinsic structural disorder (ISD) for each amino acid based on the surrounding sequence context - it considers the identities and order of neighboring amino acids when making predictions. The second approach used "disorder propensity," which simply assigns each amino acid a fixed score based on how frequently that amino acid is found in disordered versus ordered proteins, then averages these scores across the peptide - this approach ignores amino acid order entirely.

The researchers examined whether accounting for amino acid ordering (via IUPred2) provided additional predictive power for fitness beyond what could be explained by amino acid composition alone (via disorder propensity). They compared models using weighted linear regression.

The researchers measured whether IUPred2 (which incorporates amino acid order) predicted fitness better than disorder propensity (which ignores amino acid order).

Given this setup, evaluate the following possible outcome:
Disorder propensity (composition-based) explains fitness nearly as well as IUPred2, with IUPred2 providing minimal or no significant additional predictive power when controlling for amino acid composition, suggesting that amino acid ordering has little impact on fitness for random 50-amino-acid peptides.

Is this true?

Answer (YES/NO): YES